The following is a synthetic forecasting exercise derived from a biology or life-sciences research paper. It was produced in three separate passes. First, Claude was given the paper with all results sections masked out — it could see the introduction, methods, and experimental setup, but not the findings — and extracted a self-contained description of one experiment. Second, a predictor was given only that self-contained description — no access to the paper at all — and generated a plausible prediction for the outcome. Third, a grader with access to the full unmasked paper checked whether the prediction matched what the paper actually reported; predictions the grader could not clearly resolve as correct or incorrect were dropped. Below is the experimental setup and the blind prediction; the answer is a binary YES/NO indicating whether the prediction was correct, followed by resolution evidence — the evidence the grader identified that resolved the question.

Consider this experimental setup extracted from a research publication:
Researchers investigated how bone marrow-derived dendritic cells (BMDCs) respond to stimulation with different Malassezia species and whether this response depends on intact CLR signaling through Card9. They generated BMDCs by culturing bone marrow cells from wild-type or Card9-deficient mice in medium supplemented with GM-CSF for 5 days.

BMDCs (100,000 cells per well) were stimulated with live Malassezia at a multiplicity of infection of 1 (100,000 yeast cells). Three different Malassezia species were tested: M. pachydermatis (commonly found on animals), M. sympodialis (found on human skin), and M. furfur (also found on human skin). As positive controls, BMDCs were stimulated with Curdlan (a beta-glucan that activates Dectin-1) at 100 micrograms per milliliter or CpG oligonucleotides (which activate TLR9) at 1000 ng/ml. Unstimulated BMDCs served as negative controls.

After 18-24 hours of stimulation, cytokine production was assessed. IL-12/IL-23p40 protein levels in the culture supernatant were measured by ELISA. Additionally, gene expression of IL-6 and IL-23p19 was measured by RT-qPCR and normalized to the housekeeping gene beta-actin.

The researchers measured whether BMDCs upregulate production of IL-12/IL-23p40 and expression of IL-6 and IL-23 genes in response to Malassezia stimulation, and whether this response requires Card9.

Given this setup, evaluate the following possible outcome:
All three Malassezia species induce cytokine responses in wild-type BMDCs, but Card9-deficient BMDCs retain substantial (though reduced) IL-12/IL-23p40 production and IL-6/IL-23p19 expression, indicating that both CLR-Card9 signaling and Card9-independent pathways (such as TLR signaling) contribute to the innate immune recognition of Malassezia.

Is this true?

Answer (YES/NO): NO